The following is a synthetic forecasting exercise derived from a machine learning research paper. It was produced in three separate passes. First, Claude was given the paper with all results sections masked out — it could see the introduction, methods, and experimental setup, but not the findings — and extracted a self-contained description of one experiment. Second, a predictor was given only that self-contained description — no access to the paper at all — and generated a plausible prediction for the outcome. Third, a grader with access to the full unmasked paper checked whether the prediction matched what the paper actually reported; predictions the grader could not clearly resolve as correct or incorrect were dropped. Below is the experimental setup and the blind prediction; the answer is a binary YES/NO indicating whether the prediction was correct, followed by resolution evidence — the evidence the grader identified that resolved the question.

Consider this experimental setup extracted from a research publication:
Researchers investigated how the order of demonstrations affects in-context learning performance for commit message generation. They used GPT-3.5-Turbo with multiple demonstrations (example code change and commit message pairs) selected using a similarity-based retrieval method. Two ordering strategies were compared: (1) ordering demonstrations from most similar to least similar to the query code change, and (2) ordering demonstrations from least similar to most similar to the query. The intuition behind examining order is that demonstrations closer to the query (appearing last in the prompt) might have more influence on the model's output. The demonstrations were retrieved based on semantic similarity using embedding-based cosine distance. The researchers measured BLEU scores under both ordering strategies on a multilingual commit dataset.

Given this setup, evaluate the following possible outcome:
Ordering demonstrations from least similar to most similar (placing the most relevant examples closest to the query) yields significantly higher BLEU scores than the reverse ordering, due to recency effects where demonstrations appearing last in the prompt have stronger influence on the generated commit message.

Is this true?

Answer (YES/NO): NO